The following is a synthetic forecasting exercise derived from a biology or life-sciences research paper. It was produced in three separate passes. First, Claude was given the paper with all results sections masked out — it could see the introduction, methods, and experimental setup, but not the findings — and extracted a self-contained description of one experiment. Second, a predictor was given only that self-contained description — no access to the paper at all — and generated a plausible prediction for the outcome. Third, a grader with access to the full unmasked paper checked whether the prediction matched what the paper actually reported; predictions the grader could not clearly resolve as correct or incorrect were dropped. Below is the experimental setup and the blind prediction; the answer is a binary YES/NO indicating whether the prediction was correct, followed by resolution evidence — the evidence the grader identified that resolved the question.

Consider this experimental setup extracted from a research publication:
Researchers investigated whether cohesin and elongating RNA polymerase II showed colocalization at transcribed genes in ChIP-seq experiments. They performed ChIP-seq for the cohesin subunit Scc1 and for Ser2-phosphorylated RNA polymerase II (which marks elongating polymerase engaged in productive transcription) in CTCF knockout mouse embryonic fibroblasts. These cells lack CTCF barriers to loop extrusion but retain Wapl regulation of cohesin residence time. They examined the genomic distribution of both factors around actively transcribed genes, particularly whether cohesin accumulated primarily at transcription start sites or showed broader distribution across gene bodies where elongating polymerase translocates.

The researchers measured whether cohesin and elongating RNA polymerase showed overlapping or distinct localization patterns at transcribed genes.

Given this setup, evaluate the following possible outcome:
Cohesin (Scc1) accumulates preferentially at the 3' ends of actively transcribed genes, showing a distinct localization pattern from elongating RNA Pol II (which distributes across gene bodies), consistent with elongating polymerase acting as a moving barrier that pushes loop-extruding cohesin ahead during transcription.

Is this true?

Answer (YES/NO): NO